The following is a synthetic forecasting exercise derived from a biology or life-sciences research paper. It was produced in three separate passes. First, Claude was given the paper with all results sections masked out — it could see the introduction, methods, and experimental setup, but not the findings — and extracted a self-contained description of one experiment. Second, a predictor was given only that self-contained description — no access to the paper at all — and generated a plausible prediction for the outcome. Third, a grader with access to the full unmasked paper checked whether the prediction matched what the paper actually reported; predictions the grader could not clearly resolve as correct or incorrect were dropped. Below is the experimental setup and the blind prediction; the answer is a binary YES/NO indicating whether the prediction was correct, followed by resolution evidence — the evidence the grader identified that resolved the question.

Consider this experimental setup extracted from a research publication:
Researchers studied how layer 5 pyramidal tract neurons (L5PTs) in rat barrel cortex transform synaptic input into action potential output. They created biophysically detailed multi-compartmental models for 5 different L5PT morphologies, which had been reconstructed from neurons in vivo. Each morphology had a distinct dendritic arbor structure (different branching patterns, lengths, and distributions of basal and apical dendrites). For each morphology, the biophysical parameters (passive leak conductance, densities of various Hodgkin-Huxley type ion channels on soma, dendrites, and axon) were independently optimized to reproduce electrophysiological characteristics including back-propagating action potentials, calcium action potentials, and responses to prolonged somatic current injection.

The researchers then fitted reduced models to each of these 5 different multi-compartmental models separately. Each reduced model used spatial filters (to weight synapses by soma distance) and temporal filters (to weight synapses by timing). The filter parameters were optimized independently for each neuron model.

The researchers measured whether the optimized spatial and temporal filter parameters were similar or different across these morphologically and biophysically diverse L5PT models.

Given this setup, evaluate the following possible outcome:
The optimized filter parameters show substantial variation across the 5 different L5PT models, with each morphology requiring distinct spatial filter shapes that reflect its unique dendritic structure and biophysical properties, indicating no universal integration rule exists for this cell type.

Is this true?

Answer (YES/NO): NO